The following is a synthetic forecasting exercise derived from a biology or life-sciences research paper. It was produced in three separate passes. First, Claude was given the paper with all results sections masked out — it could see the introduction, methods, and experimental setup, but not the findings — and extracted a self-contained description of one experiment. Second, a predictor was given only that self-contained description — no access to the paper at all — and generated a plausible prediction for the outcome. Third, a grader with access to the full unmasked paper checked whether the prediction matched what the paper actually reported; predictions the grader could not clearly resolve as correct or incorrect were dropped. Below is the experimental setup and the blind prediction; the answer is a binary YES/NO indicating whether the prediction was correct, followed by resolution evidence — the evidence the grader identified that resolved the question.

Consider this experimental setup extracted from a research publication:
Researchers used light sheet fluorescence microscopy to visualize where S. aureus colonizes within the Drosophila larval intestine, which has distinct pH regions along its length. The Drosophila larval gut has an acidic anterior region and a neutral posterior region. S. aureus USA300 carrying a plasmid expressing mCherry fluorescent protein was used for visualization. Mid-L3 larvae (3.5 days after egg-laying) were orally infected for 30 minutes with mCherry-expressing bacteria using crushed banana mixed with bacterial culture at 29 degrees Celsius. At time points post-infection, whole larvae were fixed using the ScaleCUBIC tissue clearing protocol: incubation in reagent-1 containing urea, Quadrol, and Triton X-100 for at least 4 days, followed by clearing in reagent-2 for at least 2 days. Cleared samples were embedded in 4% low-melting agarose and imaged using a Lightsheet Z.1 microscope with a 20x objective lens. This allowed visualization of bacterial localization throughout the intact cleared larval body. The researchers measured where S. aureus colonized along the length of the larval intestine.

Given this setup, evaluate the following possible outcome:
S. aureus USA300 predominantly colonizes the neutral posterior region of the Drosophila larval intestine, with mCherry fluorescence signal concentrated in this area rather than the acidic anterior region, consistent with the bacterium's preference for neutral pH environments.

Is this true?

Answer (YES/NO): YES